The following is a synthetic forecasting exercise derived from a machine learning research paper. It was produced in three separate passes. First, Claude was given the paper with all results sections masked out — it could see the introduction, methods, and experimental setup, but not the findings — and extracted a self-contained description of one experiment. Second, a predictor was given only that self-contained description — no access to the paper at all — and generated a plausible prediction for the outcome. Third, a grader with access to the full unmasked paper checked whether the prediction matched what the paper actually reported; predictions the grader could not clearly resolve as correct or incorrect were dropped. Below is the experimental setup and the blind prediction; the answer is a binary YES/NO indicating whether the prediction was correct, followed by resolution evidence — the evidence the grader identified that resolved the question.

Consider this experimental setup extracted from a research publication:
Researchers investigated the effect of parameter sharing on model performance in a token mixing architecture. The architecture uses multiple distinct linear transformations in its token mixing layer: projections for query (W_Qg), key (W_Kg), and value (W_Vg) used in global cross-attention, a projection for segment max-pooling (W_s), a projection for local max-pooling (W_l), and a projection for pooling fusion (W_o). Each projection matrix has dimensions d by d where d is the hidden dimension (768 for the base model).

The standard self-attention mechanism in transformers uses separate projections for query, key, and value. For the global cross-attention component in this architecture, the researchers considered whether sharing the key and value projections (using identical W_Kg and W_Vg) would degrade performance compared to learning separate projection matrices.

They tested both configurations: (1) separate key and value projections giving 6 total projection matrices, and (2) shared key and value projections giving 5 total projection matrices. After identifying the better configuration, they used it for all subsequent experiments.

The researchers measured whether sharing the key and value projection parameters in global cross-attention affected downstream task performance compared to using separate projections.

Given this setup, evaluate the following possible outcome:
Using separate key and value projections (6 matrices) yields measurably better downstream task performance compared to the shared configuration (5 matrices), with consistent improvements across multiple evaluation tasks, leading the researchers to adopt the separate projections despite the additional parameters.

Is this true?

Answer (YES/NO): NO